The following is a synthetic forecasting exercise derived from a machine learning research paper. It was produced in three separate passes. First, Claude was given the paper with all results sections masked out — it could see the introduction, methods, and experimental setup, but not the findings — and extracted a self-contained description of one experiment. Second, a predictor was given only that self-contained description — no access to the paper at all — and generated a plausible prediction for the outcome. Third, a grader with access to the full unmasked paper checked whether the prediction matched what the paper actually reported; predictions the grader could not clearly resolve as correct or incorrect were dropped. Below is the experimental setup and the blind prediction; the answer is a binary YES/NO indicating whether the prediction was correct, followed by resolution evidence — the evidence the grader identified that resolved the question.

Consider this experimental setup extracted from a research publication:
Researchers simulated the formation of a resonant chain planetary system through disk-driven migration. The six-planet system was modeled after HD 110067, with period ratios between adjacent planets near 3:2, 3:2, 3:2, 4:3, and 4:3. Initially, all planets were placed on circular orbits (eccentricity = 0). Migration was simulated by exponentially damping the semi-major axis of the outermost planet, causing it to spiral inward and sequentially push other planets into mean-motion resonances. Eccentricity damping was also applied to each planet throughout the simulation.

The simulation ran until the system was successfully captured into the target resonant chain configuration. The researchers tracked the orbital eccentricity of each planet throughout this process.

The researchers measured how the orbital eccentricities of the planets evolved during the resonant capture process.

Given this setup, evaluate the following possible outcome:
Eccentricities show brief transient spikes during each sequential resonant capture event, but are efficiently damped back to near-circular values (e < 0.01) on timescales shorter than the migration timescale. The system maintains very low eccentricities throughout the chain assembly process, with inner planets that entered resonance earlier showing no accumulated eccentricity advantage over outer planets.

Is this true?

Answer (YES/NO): NO